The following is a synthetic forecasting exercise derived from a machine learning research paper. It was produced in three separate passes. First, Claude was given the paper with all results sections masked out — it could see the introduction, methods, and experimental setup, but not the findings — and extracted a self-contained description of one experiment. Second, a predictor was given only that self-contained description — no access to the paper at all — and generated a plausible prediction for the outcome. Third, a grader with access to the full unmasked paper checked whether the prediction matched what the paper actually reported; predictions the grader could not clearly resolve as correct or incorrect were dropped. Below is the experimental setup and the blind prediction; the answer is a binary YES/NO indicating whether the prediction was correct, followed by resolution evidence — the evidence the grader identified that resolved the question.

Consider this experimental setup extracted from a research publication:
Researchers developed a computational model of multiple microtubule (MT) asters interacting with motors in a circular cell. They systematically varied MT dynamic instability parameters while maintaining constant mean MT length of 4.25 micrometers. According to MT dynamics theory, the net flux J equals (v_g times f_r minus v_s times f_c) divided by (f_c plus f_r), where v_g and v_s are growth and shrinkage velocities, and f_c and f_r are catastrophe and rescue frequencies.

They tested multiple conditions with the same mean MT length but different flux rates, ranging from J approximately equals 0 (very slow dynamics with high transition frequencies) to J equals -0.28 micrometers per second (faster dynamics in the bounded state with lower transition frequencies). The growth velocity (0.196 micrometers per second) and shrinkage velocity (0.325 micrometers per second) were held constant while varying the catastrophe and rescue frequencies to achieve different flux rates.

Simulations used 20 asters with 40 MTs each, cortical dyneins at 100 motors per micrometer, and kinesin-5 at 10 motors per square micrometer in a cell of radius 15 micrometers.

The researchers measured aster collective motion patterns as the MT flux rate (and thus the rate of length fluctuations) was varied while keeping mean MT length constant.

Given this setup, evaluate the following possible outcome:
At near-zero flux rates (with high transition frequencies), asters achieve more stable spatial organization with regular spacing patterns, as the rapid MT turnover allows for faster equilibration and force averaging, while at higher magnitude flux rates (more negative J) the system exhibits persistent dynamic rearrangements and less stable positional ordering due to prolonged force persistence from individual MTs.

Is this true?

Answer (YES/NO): NO